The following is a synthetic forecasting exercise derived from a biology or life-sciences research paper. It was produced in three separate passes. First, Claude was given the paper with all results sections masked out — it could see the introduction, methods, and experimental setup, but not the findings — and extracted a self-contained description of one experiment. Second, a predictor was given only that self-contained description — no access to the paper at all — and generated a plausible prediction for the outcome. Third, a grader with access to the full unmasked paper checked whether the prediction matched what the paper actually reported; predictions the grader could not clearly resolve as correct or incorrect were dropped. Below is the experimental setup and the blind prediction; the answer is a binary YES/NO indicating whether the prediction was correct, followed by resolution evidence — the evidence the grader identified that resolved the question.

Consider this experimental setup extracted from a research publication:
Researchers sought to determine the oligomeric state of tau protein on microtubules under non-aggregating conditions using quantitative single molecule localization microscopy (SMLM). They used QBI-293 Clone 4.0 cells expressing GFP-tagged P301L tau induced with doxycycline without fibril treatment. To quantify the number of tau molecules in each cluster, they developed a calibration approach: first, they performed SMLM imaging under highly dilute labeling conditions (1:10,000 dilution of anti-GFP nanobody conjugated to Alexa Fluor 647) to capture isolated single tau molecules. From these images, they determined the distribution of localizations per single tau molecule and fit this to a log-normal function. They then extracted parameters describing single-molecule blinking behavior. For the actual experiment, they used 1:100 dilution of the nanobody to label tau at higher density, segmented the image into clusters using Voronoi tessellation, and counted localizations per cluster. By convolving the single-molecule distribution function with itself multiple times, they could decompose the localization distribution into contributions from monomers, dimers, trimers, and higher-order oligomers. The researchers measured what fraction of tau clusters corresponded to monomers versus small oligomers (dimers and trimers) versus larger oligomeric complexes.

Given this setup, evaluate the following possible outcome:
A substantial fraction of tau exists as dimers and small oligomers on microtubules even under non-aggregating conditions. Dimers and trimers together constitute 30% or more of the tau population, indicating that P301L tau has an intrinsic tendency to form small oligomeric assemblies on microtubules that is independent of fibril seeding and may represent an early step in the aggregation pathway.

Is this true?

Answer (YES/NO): YES